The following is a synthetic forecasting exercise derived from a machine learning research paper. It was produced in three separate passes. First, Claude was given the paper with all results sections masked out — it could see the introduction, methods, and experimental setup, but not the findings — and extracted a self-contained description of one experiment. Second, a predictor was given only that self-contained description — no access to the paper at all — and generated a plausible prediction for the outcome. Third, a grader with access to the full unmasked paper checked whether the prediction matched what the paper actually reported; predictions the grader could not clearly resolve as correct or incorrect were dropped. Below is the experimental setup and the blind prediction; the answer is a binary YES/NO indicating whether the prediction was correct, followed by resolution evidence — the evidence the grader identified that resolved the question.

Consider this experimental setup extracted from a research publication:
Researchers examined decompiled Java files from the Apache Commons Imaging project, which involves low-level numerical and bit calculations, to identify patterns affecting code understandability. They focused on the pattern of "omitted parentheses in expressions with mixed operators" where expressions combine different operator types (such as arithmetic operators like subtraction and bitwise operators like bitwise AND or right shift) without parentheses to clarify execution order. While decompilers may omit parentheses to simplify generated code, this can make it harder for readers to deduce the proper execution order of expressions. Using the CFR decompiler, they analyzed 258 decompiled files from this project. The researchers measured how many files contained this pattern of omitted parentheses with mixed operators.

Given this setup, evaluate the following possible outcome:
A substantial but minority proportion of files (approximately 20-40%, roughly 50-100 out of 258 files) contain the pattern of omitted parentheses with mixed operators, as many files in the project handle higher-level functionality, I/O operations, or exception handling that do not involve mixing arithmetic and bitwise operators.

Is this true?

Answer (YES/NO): NO